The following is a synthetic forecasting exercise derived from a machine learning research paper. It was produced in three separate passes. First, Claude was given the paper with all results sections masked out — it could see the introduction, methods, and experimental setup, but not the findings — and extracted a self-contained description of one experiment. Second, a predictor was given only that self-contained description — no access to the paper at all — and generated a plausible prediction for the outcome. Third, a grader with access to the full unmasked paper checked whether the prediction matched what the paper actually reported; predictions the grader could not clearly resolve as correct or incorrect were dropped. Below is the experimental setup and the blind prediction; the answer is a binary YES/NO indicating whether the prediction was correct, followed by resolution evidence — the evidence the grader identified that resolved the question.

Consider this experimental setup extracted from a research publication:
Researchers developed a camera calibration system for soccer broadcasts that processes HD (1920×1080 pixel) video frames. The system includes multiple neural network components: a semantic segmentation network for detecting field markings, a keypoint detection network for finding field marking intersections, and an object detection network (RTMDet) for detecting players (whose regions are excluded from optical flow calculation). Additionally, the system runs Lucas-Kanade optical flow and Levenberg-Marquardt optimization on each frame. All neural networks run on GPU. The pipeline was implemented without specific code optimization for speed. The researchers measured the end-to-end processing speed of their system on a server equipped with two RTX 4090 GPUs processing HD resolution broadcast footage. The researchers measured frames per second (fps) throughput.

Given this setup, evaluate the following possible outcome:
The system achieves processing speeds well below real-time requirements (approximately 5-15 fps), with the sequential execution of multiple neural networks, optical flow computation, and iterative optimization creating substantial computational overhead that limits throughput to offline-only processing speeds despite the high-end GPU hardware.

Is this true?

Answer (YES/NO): NO